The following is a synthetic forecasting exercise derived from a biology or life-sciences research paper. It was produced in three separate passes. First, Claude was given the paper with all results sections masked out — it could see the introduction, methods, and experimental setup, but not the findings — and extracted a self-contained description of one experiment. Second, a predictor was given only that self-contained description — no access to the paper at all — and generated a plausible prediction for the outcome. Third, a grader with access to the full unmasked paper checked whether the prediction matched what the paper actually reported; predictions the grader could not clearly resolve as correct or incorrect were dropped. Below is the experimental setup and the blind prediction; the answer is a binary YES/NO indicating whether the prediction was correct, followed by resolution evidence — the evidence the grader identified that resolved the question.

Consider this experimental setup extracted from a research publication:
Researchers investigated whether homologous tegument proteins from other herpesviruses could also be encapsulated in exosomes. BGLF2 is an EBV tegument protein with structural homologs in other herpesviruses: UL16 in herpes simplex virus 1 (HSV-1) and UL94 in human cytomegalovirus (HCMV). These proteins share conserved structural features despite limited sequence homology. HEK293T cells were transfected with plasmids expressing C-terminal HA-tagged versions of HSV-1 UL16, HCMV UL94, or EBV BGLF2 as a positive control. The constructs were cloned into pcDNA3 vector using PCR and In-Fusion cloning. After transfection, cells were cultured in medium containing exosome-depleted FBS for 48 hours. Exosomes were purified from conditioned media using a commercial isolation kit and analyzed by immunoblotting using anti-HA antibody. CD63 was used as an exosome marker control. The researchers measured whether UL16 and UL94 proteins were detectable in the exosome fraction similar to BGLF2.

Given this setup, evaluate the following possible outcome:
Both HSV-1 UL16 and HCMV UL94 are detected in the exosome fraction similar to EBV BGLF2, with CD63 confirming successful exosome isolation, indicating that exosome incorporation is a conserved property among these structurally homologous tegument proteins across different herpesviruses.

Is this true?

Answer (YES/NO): YES